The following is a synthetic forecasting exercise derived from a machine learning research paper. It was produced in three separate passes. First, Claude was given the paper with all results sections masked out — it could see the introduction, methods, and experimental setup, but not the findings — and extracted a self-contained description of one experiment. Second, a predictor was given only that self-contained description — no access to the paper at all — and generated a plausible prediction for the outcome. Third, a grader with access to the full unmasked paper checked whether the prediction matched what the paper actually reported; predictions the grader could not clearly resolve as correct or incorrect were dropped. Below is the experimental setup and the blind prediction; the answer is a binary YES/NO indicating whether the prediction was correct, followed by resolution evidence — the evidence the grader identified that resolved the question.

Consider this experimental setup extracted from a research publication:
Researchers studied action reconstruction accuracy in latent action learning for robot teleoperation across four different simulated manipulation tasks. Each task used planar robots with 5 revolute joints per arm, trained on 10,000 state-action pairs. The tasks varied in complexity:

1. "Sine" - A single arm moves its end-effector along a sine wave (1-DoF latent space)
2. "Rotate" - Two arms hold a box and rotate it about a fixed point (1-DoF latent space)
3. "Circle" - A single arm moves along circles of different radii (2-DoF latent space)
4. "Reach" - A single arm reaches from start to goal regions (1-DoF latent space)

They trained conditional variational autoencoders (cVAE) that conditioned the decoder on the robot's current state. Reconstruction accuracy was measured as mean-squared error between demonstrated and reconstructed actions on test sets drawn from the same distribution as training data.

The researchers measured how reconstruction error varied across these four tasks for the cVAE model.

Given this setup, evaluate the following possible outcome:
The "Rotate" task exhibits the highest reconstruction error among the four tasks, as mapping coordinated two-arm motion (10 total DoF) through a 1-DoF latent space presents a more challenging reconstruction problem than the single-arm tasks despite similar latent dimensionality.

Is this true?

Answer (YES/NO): NO